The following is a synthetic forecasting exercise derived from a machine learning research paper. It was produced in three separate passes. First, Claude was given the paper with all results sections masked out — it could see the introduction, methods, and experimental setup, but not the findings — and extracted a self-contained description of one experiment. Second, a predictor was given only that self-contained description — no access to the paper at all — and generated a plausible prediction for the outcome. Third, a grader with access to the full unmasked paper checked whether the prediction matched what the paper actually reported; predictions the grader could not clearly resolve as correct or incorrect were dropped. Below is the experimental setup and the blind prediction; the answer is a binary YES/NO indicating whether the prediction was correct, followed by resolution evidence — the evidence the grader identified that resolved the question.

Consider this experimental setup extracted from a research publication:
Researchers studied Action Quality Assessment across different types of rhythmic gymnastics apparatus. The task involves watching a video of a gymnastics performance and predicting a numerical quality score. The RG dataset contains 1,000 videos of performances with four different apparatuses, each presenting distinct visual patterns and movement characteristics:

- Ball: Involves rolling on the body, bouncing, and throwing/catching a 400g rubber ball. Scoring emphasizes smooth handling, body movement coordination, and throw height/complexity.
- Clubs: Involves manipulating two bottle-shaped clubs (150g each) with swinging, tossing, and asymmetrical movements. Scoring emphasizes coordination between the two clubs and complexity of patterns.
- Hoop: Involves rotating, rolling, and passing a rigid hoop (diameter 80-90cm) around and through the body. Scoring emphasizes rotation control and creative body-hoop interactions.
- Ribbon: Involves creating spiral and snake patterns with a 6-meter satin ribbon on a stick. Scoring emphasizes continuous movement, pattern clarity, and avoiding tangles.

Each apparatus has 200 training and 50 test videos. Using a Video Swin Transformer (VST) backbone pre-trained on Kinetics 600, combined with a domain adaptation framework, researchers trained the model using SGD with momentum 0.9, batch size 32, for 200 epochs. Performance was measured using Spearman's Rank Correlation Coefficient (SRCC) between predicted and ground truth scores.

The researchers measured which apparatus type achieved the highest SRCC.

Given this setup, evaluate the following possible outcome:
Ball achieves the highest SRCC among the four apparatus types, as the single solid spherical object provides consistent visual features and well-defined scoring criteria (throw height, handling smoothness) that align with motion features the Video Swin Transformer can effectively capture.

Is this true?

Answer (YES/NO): YES